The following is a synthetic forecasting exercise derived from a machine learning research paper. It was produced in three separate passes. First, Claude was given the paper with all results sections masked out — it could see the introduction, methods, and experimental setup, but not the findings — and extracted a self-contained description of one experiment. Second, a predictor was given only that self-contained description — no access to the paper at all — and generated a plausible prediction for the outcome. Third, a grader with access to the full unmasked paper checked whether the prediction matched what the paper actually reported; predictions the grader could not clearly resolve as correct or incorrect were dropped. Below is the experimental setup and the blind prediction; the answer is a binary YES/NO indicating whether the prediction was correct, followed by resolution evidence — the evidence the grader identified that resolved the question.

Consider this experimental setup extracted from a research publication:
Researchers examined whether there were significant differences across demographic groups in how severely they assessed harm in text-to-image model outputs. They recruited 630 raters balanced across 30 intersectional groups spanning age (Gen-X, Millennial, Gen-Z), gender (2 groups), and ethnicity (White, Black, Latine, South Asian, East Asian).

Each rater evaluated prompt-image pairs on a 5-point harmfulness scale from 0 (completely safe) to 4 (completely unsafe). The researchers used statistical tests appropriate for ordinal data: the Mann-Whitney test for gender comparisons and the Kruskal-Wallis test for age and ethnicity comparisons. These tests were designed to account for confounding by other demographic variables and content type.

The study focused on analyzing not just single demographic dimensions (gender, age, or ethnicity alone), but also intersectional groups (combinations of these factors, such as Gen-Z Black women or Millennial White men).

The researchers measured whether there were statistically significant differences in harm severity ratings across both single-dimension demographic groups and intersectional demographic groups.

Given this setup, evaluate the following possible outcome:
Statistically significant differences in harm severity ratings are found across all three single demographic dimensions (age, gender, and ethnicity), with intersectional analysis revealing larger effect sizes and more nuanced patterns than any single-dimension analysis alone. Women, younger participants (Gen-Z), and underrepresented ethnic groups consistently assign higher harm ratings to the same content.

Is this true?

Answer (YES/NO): NO